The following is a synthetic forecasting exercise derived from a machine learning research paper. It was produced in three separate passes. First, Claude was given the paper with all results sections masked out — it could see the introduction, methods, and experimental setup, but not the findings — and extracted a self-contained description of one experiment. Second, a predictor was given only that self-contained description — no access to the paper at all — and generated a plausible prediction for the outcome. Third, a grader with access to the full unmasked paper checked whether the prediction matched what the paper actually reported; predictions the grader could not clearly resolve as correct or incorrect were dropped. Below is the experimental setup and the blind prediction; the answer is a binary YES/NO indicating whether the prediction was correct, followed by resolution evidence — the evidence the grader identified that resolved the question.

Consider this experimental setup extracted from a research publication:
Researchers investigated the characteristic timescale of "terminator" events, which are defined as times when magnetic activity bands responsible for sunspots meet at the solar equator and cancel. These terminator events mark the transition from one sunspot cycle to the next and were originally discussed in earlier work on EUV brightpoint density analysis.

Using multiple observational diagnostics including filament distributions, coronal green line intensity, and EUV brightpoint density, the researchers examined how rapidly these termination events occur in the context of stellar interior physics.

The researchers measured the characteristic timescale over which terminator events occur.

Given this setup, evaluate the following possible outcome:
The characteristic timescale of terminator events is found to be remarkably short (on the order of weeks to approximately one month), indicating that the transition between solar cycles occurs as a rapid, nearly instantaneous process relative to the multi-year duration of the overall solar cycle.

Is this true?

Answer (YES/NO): YES